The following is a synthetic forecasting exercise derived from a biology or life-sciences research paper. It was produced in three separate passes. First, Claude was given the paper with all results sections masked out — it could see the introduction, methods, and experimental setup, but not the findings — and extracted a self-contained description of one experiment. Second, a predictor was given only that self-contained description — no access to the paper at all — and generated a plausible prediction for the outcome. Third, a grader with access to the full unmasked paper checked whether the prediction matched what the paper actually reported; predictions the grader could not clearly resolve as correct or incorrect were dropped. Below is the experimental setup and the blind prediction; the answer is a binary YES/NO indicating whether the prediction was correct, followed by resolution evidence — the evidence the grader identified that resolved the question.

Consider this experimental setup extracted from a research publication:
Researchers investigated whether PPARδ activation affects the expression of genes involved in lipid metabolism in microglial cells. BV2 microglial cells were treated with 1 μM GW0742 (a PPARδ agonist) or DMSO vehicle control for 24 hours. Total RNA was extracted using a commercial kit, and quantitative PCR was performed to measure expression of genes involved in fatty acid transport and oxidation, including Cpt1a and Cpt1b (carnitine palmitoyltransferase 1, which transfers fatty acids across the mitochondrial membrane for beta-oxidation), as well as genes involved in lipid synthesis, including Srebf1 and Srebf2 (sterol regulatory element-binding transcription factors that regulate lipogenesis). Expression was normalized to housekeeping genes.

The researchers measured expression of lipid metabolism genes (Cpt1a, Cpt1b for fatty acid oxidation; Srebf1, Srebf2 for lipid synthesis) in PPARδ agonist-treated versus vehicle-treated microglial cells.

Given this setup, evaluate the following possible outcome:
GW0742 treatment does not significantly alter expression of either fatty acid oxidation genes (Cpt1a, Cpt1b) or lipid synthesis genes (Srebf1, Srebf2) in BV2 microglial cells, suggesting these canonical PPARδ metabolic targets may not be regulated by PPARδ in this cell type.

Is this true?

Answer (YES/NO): NO